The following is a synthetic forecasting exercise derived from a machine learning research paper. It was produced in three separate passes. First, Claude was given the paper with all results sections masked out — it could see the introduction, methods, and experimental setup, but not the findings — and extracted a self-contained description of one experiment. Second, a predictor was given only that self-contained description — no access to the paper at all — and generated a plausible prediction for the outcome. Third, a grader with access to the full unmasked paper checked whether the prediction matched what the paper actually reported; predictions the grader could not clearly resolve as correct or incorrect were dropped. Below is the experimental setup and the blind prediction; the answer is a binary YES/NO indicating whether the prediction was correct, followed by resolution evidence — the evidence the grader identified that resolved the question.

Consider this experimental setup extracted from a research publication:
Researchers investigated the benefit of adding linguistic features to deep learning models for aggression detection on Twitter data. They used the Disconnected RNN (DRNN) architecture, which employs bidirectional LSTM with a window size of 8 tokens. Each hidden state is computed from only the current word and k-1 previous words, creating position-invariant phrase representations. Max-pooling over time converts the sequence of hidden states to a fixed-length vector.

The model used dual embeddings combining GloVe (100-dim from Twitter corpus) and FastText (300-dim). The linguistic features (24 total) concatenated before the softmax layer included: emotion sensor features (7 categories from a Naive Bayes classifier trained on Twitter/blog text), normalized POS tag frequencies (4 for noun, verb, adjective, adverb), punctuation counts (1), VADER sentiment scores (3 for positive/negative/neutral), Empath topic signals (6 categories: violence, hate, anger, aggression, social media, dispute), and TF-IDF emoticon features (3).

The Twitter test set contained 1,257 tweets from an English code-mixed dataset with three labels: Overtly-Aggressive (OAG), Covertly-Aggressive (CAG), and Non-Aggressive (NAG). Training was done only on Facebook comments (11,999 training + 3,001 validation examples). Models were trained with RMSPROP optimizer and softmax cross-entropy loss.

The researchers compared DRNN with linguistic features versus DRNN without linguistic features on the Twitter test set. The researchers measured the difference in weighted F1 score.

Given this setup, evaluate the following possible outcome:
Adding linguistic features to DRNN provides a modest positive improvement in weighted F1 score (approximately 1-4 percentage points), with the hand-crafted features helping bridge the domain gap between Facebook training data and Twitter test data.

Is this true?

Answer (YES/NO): NO